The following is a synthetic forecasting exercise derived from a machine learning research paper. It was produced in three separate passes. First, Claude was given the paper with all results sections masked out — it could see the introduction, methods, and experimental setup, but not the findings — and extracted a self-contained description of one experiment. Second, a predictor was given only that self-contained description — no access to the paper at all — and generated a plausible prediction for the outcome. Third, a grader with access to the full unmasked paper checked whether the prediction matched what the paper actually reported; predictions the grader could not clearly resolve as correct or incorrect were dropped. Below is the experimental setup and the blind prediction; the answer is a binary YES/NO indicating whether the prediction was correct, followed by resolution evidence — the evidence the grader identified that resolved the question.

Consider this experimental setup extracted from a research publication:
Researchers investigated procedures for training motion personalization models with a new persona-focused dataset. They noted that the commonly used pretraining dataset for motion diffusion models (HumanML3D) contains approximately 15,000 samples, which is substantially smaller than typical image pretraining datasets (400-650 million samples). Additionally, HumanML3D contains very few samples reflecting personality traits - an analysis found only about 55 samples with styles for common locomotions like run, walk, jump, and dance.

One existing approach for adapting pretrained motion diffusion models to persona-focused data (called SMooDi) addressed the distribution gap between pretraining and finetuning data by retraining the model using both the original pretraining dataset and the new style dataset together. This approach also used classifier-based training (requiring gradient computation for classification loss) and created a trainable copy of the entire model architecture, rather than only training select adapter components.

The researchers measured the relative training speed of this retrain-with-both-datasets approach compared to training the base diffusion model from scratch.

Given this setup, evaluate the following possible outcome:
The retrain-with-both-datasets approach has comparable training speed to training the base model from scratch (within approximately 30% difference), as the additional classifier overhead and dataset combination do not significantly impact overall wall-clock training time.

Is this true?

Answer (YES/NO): NO